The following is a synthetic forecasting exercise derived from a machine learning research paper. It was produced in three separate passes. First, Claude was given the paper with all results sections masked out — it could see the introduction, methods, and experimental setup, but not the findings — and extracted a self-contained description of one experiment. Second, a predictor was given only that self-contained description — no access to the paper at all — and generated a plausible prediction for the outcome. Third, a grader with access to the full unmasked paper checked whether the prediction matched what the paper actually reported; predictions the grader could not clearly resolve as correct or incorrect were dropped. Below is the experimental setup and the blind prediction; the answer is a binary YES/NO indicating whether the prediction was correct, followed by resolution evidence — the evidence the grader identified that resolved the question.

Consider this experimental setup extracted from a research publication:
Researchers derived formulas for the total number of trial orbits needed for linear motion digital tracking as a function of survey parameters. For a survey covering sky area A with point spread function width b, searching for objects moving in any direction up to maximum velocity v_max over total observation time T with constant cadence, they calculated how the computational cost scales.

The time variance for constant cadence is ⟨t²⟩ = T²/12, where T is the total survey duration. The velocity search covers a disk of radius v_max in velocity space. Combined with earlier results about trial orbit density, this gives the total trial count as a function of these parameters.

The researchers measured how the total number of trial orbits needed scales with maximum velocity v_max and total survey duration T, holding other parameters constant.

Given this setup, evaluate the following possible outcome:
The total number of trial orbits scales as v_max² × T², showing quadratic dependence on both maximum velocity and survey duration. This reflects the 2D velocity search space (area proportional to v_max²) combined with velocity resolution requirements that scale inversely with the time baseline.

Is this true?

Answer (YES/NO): YES